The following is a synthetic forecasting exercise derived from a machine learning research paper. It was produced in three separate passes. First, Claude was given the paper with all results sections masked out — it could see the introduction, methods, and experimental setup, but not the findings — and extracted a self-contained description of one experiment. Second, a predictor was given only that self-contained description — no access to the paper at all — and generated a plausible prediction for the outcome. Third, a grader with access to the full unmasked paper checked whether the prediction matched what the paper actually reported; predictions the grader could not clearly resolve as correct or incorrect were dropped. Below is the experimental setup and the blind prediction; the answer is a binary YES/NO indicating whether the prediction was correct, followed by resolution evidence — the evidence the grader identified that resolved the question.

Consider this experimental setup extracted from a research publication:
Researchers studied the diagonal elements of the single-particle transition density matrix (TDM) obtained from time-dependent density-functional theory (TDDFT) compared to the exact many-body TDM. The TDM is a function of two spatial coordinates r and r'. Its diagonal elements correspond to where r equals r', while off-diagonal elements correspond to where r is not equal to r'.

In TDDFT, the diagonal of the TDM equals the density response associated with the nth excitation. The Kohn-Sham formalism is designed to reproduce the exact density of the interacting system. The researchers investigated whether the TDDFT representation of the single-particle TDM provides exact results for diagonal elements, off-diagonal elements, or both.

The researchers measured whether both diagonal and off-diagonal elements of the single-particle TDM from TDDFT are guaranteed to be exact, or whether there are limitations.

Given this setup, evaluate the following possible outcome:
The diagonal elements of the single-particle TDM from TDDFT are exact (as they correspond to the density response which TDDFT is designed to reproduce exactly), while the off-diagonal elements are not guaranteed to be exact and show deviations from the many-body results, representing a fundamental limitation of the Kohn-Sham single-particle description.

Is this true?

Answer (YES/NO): YES